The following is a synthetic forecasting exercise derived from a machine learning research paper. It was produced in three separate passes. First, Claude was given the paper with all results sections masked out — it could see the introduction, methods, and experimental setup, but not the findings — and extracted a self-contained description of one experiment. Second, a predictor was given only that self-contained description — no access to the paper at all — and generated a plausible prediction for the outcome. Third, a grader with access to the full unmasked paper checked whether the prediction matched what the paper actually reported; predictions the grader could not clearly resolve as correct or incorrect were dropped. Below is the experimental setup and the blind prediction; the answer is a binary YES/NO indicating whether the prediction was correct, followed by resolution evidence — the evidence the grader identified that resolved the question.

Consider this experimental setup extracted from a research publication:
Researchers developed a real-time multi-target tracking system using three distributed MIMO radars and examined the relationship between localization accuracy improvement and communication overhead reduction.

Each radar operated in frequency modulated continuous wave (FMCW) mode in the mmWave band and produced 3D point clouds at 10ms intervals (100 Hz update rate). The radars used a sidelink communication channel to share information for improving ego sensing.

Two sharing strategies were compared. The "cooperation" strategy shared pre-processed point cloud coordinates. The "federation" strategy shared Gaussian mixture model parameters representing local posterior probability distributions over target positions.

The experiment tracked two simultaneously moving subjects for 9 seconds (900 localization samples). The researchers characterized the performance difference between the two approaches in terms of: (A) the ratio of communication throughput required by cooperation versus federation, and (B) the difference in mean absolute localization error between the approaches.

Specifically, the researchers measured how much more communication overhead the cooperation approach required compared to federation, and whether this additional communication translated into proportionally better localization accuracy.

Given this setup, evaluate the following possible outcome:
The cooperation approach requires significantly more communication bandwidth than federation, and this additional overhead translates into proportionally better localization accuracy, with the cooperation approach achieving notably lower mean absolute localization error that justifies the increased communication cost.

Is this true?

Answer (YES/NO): NO